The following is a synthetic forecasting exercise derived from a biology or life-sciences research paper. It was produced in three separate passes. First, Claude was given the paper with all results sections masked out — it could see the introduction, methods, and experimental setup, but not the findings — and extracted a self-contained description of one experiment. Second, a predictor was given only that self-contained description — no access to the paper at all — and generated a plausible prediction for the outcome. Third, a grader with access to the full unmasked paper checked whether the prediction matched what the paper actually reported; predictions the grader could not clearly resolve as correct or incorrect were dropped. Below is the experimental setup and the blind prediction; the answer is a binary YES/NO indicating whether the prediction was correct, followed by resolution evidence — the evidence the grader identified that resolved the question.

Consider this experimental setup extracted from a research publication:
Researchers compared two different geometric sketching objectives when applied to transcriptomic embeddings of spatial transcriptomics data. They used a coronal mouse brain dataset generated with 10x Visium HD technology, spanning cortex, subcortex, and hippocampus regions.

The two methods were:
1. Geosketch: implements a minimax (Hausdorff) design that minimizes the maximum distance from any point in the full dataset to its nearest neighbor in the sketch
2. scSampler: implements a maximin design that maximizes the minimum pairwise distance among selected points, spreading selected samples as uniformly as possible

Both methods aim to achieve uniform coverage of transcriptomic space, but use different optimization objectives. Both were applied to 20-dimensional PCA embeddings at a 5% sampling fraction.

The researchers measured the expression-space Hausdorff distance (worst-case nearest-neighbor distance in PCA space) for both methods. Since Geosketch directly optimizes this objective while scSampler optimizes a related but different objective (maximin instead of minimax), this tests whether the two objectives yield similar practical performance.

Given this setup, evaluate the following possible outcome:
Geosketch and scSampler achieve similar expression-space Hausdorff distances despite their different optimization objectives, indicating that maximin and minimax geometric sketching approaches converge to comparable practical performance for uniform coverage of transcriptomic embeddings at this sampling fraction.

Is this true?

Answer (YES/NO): YES